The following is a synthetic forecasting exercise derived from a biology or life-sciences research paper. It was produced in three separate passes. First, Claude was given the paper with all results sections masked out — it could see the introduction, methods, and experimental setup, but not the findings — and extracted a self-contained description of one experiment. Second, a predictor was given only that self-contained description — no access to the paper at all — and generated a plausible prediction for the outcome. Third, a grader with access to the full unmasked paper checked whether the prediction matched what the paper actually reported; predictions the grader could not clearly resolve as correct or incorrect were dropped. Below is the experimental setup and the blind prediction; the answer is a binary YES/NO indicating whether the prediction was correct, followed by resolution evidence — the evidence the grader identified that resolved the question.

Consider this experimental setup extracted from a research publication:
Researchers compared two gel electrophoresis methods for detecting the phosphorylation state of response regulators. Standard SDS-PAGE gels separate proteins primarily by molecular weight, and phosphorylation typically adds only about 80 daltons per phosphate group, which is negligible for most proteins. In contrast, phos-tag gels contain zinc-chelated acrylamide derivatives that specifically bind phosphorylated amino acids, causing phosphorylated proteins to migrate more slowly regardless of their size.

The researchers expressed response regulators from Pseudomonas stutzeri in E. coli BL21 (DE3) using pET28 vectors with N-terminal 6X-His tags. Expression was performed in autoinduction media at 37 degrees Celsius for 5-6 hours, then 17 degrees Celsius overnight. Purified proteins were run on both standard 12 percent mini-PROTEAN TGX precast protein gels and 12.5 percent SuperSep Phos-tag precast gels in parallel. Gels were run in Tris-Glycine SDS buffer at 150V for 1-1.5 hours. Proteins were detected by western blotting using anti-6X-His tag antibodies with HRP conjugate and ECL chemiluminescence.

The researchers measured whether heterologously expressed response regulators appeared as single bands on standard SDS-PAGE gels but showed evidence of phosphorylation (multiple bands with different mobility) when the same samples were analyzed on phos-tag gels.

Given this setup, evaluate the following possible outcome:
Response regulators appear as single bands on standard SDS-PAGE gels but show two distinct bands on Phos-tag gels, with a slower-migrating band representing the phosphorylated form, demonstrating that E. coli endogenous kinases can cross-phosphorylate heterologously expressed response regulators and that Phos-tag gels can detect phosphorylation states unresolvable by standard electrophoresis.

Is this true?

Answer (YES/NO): NO